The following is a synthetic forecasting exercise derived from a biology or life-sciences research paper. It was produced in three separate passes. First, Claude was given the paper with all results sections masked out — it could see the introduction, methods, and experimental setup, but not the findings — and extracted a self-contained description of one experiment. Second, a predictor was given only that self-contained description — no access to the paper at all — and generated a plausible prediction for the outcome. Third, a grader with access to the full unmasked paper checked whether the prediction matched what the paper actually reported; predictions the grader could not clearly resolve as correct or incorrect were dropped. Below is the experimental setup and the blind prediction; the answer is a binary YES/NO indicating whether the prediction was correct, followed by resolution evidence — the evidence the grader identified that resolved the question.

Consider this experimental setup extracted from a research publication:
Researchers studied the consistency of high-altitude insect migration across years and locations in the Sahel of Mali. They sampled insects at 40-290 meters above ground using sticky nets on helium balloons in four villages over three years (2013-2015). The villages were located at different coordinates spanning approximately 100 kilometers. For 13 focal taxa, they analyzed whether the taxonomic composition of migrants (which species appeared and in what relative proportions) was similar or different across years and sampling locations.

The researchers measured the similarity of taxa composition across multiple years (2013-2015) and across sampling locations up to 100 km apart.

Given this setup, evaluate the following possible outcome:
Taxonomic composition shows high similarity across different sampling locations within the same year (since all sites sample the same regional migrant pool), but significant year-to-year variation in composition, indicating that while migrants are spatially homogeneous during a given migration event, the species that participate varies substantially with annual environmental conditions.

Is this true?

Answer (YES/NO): NO